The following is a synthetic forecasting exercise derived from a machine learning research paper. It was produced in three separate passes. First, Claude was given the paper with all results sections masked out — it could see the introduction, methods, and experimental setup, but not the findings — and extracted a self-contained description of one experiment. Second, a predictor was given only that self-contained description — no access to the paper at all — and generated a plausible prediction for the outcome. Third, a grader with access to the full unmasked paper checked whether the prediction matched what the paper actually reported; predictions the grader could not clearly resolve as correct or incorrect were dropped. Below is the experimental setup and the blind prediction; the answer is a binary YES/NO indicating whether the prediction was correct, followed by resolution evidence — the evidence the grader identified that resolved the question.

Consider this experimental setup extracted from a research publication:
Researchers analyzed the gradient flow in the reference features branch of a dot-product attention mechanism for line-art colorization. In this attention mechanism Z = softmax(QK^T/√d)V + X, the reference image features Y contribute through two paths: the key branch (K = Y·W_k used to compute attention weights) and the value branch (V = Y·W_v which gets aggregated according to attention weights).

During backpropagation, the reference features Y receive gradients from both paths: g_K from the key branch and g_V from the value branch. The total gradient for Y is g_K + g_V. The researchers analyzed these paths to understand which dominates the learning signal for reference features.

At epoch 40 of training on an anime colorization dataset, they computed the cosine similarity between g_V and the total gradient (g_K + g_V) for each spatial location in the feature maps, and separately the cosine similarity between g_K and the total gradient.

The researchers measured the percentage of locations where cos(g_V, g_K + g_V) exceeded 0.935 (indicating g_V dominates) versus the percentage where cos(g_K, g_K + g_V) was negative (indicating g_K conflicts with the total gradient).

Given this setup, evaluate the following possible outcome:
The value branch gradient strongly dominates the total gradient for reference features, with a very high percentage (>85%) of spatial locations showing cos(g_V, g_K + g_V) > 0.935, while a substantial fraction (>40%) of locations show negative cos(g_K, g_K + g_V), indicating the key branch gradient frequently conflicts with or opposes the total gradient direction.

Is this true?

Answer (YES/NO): NO